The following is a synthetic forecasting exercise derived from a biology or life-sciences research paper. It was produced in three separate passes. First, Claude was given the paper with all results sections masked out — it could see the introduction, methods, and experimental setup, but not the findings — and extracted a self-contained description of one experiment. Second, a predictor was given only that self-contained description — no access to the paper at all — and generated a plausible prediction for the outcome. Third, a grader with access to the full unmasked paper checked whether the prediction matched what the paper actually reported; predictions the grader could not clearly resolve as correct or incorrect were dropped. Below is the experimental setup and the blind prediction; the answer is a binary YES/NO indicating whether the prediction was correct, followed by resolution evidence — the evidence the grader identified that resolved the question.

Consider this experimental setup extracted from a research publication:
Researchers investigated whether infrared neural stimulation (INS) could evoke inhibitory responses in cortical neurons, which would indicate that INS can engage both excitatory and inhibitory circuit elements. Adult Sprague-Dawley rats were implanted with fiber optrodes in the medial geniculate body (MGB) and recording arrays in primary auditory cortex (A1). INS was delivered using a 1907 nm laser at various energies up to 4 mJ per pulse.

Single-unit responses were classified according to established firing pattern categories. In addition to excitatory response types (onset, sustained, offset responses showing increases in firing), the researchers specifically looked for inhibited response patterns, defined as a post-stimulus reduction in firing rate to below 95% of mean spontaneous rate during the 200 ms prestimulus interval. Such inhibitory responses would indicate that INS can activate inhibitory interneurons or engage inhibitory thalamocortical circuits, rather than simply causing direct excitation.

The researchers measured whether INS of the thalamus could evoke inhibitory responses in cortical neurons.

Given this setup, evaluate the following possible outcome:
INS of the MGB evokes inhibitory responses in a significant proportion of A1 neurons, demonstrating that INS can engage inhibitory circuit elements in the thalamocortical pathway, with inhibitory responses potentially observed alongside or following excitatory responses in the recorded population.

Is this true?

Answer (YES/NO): YES